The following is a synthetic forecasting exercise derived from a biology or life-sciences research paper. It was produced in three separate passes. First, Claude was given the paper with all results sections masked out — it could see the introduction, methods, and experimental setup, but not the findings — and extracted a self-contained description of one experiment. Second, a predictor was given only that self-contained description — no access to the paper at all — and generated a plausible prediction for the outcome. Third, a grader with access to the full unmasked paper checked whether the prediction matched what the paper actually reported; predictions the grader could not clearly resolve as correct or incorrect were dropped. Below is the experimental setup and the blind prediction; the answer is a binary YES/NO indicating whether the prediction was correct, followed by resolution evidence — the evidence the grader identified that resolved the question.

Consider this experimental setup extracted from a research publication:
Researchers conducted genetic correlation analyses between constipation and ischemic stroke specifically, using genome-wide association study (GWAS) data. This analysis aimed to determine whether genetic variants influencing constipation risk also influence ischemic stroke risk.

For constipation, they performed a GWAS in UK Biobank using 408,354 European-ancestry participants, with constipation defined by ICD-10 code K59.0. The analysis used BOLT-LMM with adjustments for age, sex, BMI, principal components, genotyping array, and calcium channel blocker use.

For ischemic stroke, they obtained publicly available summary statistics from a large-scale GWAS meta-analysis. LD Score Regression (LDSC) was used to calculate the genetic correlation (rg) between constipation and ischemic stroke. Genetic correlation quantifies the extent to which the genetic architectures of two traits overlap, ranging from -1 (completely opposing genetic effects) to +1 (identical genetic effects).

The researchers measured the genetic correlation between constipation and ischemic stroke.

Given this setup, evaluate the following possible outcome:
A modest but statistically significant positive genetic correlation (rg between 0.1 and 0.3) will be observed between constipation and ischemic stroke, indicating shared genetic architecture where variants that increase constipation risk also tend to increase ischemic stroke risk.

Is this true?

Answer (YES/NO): YES